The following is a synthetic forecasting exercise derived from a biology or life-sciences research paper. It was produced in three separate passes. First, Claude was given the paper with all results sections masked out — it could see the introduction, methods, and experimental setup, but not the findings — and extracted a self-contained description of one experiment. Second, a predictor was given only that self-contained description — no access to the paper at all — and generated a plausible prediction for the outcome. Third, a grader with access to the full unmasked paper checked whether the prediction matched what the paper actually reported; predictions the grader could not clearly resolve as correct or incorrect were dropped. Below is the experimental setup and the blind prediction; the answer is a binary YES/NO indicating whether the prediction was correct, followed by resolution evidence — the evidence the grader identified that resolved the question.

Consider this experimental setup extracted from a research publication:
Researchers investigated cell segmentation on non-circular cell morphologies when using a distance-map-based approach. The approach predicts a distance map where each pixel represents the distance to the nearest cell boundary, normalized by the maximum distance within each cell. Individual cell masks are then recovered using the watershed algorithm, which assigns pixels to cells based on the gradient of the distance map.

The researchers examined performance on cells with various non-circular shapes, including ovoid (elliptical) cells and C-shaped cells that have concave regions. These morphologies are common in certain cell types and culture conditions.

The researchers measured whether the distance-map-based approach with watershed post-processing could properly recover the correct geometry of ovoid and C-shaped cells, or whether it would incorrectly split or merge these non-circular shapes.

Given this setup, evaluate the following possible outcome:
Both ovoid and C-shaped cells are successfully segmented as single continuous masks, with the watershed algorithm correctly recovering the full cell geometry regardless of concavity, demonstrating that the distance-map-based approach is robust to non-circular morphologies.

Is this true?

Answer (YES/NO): YES